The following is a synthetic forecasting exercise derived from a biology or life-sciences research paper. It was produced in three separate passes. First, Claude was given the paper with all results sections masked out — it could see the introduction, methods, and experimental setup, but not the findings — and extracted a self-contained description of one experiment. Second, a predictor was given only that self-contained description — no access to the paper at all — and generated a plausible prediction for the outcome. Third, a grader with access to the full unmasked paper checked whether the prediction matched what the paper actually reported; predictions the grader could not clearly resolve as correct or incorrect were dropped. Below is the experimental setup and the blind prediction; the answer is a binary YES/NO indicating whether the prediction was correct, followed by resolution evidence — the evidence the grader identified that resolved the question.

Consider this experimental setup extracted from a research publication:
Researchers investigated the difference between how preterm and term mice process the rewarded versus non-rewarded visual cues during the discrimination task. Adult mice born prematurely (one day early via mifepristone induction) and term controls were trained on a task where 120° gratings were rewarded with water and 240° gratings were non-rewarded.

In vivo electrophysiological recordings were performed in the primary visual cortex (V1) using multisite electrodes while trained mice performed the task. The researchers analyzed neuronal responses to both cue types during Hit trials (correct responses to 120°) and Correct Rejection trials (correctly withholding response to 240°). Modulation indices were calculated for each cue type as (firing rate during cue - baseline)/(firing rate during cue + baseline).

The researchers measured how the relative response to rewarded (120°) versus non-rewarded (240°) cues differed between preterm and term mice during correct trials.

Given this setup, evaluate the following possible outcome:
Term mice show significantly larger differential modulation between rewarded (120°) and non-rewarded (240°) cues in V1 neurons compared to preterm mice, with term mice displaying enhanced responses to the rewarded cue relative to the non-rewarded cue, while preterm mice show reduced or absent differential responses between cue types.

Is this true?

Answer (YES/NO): NO